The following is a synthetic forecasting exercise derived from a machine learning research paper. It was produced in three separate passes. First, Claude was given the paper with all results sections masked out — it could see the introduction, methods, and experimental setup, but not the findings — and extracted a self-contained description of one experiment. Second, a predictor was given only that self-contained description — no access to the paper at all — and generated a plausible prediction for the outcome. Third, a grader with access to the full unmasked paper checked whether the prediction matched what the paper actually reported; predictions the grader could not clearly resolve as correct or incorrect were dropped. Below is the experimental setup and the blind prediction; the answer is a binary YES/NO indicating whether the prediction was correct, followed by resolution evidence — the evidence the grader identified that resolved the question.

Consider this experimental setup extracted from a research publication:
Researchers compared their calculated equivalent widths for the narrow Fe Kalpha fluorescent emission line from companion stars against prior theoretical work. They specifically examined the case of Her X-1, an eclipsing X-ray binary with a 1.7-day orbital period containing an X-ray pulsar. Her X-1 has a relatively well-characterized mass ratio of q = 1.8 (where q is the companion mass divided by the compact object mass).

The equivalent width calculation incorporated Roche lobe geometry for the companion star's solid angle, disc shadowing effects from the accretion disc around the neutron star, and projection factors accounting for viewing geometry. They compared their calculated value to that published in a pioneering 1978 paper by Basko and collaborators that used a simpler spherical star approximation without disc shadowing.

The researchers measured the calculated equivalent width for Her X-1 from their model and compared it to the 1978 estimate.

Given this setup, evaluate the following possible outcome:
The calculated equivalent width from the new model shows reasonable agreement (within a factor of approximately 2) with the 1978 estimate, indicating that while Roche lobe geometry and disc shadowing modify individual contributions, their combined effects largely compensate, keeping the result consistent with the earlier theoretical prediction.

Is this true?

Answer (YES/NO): YES